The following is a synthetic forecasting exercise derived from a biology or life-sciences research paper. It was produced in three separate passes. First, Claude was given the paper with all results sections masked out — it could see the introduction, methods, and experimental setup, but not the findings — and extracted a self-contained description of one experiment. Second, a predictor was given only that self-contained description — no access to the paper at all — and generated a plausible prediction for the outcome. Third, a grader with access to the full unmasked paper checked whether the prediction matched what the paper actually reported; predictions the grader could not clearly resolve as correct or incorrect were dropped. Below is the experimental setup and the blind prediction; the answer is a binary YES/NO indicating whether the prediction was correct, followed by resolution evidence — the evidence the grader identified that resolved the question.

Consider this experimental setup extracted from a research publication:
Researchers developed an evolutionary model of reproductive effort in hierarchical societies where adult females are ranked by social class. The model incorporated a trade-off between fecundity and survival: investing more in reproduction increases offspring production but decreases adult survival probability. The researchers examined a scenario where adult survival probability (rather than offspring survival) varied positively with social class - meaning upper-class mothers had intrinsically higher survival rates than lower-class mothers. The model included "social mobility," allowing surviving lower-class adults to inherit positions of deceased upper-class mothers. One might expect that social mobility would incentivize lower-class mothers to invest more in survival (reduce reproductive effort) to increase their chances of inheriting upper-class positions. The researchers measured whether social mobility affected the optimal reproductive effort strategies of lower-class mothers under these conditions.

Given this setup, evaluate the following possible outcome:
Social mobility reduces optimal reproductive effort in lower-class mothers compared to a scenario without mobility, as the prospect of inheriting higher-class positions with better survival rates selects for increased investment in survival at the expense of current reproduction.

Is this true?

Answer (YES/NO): NO